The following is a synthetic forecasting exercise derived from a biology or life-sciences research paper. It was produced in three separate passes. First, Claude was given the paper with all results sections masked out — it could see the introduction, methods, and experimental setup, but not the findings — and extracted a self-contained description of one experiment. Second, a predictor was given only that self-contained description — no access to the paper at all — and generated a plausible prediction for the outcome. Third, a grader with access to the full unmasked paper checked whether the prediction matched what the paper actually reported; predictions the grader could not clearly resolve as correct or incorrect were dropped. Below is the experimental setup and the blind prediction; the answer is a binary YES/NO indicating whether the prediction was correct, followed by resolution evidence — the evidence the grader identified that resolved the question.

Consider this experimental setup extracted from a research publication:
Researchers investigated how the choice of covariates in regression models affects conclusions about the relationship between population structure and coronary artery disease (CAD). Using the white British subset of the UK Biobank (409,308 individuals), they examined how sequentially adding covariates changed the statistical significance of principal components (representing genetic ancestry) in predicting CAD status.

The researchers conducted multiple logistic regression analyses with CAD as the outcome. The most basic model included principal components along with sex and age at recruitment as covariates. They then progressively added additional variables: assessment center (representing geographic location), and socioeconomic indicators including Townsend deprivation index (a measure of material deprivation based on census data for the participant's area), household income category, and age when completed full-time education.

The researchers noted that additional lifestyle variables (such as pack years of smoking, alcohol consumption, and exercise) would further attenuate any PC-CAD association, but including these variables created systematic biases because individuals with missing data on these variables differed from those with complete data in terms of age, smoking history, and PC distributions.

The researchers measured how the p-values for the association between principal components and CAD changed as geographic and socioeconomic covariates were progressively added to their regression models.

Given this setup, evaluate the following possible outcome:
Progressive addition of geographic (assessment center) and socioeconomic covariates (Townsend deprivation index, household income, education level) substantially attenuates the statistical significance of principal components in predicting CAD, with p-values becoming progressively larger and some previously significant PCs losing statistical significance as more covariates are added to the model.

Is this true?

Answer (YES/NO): YES